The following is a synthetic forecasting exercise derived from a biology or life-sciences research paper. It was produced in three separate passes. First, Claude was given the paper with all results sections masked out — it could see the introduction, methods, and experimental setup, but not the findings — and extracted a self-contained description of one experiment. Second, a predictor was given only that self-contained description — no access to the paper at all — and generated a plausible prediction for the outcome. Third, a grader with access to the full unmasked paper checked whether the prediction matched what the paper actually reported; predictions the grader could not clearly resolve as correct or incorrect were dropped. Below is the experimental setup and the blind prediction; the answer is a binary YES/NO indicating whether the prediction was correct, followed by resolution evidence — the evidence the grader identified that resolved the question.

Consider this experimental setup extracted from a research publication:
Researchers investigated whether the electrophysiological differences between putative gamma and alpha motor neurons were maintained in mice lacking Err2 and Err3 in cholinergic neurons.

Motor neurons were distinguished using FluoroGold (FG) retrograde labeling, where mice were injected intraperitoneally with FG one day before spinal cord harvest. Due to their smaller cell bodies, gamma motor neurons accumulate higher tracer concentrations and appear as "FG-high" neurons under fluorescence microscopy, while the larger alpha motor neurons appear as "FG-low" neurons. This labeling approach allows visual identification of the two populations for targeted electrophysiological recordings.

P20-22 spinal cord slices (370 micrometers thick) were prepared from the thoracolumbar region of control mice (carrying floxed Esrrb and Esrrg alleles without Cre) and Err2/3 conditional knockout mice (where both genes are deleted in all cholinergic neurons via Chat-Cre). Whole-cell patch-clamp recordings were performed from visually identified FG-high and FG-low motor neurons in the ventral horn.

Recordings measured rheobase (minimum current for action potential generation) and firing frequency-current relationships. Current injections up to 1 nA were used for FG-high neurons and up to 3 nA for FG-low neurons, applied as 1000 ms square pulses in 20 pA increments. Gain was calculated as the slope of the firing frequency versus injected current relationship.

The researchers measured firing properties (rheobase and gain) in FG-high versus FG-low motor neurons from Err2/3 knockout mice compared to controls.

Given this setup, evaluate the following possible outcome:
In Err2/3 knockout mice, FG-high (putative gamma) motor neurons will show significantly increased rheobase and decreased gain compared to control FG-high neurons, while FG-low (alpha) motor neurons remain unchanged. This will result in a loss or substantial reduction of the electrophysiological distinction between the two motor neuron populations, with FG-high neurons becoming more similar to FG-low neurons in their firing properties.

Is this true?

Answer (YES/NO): YES